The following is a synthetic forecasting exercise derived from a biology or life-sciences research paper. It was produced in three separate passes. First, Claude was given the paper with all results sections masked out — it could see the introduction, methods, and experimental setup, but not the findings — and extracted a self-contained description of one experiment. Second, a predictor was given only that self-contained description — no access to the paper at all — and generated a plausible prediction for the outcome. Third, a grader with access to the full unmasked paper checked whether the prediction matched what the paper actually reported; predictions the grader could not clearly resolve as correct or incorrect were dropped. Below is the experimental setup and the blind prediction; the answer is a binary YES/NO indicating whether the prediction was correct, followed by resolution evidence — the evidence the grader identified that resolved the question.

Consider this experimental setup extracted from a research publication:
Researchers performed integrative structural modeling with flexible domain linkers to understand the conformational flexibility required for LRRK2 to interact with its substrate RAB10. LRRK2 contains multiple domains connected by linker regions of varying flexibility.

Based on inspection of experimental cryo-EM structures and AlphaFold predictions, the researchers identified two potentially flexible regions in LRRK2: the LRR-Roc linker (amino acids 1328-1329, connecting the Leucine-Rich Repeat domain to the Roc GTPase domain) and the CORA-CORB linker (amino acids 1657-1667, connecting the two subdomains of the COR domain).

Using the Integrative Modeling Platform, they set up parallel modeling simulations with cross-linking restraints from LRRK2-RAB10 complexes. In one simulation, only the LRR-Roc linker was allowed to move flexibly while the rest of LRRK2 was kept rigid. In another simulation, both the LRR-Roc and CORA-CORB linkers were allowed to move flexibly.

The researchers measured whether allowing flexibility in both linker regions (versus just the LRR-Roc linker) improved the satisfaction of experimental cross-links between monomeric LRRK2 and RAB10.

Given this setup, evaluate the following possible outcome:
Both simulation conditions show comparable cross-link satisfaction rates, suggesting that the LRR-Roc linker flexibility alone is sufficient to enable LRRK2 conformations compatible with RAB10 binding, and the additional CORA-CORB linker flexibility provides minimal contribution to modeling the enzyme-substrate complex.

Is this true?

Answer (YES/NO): NO